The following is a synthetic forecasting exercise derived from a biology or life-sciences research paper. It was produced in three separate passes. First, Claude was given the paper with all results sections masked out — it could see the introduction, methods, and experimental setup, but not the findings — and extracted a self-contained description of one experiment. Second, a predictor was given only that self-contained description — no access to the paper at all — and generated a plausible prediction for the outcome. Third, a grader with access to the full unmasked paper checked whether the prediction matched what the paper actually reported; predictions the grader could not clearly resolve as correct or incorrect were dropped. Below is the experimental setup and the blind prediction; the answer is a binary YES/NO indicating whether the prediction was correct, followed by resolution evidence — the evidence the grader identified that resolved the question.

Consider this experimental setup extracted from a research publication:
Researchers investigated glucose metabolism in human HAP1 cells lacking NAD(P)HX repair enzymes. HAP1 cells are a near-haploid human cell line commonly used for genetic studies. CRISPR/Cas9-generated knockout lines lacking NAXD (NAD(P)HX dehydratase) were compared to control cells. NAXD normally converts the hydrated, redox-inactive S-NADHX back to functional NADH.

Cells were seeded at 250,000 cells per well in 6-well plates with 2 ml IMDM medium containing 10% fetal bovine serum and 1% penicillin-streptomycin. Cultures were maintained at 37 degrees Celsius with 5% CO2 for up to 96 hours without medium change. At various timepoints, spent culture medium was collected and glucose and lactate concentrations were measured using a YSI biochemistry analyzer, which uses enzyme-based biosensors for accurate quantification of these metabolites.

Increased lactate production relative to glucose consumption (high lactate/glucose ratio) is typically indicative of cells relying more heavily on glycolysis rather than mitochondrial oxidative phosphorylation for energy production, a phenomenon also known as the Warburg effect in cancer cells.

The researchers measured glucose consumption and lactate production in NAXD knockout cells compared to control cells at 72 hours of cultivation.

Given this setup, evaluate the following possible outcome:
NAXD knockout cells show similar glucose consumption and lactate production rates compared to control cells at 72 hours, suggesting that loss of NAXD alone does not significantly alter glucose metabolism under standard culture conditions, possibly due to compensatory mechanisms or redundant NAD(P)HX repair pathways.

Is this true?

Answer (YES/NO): NO